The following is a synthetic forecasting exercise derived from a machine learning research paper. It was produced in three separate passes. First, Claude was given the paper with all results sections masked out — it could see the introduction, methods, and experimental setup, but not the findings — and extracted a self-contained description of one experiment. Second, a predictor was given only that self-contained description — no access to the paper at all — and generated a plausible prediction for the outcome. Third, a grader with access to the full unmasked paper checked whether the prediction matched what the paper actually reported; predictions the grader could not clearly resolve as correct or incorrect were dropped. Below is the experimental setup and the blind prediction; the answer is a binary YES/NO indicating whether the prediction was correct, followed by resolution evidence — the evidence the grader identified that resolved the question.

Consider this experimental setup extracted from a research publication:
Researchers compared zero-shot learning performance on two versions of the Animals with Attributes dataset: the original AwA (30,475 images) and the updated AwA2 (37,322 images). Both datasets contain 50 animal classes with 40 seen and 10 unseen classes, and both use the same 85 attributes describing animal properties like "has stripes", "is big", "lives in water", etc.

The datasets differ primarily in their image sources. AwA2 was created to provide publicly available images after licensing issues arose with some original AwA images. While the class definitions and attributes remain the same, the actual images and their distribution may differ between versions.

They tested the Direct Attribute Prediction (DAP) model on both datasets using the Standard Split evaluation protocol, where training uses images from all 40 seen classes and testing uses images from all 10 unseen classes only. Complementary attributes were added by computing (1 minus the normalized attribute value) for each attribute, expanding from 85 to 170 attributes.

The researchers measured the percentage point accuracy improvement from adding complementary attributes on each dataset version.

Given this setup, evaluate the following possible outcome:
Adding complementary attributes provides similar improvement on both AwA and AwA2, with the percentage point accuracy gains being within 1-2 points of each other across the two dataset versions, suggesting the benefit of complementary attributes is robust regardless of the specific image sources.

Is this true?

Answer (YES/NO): YES